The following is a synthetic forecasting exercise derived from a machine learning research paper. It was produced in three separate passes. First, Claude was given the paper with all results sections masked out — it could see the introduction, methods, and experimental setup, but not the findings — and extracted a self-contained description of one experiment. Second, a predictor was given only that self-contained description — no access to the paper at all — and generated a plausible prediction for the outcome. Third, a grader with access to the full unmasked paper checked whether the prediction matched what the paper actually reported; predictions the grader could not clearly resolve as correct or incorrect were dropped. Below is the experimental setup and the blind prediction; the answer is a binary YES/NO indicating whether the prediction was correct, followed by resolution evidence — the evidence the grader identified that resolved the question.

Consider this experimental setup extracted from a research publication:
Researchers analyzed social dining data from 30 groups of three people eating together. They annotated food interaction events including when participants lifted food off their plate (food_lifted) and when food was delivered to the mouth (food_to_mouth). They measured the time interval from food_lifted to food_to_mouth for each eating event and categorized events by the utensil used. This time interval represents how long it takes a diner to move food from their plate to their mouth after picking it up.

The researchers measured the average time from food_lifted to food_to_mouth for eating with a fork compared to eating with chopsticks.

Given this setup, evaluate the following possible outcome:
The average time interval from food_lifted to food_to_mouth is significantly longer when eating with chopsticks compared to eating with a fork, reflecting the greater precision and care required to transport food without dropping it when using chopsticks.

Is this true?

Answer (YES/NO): NO